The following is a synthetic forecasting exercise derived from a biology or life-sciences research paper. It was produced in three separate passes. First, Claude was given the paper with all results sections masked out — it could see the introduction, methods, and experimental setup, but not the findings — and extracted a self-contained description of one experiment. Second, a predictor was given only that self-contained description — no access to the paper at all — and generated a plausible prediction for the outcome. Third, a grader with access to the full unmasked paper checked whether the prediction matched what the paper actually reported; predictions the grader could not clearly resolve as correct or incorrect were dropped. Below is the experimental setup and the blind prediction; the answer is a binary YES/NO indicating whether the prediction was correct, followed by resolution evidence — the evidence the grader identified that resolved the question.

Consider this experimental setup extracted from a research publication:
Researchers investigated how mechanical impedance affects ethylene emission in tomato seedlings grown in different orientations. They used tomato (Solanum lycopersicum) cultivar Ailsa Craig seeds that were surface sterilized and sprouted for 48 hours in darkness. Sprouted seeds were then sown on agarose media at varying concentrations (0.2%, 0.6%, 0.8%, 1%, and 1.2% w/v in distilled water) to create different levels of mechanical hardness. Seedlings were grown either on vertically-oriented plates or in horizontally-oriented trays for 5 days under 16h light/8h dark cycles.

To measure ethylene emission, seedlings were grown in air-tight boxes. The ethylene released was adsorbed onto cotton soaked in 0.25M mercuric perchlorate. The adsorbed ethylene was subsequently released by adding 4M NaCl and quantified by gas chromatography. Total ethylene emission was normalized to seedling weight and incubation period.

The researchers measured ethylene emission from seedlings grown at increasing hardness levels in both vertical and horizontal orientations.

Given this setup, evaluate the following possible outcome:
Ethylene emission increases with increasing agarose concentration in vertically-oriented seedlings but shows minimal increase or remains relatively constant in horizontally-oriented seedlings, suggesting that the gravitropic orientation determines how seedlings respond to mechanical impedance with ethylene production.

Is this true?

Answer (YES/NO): NO